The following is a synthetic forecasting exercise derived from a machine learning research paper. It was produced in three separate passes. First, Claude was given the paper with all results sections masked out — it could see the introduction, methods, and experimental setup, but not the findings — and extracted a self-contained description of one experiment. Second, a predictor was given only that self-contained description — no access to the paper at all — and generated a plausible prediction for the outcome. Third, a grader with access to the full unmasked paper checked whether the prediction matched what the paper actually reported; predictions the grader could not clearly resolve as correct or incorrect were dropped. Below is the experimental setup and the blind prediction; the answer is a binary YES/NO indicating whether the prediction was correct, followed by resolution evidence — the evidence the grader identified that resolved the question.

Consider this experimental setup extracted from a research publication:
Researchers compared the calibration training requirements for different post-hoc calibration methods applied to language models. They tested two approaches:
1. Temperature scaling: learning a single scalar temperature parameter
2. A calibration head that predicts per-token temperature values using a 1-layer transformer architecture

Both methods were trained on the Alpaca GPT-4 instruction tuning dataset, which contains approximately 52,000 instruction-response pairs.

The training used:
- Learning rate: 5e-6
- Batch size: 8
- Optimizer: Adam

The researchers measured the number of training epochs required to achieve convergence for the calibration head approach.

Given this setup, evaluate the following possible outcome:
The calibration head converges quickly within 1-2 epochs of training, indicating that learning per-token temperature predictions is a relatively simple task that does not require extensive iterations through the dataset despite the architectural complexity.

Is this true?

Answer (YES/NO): YES